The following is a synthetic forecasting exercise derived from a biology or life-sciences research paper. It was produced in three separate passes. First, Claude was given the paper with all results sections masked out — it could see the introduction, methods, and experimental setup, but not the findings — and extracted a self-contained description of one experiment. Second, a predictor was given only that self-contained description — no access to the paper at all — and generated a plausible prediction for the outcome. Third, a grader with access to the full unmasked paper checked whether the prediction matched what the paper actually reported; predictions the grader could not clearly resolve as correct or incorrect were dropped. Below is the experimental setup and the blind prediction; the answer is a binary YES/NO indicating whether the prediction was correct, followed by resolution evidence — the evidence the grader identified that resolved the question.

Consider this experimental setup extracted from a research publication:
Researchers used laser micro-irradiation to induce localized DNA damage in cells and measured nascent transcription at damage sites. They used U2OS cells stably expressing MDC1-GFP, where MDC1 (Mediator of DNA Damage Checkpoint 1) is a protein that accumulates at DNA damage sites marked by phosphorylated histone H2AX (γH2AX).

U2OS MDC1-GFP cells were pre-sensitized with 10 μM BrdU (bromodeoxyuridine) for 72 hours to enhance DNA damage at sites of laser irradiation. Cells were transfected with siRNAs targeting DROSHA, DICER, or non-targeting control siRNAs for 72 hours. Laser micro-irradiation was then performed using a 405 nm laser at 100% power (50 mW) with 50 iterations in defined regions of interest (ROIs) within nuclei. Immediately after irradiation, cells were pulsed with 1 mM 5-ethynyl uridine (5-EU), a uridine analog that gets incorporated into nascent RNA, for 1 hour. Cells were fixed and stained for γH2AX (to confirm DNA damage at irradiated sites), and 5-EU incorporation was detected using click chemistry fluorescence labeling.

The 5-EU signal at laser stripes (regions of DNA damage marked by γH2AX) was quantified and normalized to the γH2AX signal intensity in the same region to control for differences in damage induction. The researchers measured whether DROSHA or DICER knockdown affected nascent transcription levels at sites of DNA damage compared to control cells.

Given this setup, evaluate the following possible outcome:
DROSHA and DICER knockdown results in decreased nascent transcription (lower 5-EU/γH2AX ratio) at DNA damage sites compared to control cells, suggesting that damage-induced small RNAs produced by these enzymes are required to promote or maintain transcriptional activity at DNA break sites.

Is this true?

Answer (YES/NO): NO